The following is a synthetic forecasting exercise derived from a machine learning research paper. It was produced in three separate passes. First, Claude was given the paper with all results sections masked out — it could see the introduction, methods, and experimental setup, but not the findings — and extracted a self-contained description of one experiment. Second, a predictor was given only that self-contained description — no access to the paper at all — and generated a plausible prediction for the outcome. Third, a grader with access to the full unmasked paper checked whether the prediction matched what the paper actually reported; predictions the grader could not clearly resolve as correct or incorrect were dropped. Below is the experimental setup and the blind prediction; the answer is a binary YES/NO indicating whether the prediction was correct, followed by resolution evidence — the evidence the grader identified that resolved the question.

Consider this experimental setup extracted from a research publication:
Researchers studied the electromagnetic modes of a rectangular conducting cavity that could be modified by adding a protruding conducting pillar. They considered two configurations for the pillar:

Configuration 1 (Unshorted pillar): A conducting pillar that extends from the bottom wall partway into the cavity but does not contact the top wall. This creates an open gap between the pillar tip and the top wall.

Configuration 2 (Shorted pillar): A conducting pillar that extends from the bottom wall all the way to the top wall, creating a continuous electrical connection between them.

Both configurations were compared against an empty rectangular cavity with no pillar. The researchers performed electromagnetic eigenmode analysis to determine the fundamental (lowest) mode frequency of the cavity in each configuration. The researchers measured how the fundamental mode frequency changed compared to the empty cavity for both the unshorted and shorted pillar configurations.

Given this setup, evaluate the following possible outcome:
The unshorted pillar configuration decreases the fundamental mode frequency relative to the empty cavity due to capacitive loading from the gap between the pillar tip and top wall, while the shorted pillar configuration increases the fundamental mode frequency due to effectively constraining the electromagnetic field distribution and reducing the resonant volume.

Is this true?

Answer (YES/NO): NO